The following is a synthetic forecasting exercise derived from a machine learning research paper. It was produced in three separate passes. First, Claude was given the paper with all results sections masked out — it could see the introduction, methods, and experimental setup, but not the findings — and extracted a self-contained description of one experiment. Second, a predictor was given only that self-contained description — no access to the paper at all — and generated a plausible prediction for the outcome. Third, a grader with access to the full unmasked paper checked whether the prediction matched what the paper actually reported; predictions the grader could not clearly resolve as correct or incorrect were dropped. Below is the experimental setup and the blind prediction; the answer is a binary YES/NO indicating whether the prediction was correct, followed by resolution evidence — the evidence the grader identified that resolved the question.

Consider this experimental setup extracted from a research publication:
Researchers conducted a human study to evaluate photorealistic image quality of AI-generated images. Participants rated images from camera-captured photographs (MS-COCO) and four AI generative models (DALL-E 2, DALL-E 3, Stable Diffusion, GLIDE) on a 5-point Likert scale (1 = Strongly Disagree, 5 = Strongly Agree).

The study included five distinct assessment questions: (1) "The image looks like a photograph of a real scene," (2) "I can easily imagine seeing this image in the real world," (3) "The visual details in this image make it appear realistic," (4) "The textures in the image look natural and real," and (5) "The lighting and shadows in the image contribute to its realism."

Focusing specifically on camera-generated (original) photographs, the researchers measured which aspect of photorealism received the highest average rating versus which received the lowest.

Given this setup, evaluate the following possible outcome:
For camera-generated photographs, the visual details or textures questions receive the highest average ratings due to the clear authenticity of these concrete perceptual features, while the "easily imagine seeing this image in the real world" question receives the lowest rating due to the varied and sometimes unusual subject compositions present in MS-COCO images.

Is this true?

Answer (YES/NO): NO